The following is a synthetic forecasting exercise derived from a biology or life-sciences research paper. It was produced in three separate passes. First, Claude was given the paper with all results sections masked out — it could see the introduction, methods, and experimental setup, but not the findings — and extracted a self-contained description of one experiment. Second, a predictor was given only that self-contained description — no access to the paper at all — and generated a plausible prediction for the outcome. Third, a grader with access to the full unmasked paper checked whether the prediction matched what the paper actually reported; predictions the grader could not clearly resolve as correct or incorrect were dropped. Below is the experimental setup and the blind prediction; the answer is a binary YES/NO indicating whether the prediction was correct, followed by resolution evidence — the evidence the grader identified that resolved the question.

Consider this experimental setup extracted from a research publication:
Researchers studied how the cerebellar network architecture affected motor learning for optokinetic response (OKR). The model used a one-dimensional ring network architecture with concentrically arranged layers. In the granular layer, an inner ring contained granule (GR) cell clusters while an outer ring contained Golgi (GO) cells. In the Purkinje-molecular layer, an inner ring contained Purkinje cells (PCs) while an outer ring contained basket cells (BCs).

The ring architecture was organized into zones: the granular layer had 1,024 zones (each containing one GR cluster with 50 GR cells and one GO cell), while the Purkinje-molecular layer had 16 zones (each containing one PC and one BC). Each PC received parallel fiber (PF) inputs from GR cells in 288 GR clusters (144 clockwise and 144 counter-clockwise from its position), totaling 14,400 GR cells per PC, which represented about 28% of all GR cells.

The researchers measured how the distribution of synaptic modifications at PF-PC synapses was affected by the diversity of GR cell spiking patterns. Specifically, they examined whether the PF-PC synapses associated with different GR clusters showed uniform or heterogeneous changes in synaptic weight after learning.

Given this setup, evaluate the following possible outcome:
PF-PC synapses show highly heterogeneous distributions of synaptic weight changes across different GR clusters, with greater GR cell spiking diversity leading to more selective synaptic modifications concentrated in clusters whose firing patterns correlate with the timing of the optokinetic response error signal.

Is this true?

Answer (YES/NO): YES